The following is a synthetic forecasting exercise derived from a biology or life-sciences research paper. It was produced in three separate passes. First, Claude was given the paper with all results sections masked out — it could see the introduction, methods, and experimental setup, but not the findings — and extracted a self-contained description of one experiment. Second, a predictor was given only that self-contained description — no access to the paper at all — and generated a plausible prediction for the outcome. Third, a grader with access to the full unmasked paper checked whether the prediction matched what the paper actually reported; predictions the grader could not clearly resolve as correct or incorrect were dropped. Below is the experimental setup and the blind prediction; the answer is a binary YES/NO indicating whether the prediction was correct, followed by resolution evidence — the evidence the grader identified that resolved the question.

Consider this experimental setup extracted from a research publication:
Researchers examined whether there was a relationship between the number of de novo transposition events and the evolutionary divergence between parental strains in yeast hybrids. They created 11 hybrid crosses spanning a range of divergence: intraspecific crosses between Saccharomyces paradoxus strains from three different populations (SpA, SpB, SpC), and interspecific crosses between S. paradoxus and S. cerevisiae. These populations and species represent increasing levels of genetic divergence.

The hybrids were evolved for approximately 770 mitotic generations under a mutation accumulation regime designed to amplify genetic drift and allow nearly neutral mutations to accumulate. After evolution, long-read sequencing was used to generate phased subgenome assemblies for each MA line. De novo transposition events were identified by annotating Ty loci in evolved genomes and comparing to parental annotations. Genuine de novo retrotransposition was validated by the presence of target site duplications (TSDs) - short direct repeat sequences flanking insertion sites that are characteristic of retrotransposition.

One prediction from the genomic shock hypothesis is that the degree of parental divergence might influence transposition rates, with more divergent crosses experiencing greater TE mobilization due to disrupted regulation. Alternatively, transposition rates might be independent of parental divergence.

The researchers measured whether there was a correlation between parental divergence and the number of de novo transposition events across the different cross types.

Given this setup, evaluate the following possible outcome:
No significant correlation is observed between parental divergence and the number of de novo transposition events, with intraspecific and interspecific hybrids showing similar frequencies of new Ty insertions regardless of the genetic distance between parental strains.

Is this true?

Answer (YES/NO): YES